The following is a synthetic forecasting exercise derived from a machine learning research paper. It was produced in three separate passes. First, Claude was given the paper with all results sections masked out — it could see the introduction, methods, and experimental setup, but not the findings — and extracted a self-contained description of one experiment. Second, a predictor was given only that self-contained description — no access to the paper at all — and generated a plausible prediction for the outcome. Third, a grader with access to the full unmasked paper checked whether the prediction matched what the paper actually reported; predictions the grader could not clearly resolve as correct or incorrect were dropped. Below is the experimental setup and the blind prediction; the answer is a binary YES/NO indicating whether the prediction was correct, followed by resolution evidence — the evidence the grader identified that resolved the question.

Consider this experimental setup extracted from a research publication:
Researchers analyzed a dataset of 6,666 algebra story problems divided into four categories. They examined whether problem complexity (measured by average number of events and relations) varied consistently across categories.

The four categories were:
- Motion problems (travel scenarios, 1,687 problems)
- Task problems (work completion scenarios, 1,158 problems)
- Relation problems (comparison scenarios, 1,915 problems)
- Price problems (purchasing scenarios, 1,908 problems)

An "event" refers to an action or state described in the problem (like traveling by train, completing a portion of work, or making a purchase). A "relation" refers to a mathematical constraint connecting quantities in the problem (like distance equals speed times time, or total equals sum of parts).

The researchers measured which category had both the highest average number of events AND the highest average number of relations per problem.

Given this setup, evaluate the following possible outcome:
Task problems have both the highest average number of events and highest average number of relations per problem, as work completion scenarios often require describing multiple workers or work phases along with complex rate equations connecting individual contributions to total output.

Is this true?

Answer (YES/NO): NO